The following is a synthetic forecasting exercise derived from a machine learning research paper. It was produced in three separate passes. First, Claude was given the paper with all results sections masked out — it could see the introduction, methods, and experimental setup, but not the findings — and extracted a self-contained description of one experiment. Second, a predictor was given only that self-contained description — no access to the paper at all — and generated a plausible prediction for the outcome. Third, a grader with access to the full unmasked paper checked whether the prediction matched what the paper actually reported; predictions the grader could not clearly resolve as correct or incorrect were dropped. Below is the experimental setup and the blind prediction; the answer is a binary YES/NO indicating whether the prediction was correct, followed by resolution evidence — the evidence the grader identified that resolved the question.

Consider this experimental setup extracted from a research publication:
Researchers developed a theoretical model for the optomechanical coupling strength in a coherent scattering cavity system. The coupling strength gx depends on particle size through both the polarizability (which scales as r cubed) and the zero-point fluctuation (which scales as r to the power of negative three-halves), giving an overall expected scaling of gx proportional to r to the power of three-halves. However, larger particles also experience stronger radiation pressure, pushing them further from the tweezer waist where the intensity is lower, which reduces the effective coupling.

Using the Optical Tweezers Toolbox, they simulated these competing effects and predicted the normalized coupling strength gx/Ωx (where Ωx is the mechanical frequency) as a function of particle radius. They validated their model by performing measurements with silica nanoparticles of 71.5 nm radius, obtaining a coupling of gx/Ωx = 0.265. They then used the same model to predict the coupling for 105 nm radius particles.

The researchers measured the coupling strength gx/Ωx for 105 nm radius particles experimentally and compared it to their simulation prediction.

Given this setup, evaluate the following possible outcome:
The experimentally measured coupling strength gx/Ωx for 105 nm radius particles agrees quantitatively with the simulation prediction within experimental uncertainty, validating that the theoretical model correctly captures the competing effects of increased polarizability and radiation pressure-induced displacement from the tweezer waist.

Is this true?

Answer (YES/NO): NO